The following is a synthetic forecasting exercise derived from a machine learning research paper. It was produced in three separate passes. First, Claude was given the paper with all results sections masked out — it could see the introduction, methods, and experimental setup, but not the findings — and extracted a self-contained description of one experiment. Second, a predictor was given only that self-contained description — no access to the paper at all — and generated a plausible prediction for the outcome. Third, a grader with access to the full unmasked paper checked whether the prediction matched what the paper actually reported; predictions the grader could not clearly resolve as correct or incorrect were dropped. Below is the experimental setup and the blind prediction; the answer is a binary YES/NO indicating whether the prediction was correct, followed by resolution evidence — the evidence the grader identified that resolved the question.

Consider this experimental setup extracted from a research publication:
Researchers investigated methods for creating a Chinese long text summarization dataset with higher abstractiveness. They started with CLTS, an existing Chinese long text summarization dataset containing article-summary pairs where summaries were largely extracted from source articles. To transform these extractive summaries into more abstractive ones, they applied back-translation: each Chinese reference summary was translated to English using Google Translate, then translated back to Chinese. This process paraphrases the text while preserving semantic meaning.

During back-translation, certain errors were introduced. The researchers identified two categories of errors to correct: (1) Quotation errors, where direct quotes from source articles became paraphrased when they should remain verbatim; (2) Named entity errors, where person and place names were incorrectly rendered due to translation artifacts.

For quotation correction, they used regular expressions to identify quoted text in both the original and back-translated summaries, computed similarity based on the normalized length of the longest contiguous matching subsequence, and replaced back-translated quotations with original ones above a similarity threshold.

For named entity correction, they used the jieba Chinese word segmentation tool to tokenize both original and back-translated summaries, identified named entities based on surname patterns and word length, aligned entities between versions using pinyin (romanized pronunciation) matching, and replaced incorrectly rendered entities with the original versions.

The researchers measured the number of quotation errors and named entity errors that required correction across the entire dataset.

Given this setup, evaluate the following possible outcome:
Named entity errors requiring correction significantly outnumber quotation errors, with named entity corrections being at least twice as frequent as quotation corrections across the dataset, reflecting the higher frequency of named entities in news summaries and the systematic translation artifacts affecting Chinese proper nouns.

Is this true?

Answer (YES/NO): YES